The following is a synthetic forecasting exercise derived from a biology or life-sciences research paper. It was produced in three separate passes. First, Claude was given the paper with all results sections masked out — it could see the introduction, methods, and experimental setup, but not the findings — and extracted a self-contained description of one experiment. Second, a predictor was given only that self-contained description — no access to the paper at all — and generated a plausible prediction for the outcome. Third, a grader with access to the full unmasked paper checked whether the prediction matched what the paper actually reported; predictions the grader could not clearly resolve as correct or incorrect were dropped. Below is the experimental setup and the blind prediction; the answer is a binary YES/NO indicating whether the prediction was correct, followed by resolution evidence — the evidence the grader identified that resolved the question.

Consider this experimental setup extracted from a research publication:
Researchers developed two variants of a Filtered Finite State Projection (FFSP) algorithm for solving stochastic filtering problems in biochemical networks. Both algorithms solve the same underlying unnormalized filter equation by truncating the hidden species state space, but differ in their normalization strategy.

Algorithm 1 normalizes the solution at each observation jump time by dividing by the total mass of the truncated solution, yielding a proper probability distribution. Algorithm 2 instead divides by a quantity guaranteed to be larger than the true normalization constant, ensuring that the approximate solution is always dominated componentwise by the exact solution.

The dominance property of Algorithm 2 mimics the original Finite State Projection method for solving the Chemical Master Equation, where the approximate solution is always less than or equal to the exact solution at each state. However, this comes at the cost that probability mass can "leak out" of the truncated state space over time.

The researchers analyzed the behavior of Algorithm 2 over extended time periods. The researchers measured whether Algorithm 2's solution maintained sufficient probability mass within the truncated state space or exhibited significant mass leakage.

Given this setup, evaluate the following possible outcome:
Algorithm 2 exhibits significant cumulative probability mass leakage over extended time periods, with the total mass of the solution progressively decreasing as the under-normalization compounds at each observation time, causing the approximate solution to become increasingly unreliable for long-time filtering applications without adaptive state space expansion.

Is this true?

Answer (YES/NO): NO